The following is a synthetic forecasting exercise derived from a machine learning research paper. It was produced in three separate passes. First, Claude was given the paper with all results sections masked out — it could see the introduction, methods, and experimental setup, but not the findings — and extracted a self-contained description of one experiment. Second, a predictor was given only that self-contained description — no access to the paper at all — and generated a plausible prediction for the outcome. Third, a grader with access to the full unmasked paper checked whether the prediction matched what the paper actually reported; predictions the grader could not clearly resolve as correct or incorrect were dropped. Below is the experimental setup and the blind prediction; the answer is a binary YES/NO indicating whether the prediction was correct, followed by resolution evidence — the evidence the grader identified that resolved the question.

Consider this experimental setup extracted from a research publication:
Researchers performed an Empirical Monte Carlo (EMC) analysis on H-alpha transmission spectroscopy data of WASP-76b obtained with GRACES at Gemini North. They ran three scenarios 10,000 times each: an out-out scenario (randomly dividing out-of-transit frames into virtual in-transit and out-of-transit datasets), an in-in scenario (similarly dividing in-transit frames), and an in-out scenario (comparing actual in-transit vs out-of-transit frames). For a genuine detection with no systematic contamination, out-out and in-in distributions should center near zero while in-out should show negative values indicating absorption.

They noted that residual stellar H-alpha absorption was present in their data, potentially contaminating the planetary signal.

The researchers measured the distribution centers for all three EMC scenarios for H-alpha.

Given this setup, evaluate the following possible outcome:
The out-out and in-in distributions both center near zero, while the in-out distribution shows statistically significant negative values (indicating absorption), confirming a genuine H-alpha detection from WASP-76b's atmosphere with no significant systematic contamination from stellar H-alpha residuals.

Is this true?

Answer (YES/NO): NO